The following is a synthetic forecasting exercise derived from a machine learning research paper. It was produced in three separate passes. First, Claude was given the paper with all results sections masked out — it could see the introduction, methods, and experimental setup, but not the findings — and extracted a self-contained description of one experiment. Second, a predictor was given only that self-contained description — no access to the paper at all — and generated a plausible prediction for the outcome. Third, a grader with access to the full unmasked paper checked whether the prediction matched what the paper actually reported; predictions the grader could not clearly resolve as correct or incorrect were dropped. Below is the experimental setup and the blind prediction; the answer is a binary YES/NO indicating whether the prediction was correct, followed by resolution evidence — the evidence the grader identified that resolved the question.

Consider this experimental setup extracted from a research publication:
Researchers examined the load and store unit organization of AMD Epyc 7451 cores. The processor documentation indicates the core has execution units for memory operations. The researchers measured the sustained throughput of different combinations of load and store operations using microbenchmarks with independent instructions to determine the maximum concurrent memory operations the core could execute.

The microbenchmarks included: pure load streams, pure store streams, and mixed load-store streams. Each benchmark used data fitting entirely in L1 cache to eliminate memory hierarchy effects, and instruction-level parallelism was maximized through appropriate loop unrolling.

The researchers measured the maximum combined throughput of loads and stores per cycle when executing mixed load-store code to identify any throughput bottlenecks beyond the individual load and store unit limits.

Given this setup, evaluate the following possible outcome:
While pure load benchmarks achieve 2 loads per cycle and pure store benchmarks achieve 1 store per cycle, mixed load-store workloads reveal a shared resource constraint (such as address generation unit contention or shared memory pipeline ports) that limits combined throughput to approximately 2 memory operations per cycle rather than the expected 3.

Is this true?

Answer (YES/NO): YES